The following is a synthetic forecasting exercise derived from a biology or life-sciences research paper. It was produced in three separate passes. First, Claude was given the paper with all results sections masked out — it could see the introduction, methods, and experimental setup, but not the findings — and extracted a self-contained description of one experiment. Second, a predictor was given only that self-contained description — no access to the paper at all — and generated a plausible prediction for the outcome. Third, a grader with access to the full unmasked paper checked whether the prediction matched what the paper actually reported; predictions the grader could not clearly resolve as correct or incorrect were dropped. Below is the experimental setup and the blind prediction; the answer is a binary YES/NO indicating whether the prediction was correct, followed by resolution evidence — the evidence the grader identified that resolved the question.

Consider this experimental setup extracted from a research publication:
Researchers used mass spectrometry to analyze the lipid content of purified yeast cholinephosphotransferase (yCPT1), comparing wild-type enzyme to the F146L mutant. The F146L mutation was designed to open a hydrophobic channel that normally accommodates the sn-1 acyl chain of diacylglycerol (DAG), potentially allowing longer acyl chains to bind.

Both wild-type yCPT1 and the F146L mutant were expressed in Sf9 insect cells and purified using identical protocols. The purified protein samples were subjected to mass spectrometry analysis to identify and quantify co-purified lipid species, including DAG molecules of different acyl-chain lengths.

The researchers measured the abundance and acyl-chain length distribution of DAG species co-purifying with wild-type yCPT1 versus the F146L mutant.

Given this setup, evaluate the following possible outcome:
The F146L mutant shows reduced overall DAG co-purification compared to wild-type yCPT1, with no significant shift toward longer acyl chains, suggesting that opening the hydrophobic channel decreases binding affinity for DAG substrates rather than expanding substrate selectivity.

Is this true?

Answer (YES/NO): NO